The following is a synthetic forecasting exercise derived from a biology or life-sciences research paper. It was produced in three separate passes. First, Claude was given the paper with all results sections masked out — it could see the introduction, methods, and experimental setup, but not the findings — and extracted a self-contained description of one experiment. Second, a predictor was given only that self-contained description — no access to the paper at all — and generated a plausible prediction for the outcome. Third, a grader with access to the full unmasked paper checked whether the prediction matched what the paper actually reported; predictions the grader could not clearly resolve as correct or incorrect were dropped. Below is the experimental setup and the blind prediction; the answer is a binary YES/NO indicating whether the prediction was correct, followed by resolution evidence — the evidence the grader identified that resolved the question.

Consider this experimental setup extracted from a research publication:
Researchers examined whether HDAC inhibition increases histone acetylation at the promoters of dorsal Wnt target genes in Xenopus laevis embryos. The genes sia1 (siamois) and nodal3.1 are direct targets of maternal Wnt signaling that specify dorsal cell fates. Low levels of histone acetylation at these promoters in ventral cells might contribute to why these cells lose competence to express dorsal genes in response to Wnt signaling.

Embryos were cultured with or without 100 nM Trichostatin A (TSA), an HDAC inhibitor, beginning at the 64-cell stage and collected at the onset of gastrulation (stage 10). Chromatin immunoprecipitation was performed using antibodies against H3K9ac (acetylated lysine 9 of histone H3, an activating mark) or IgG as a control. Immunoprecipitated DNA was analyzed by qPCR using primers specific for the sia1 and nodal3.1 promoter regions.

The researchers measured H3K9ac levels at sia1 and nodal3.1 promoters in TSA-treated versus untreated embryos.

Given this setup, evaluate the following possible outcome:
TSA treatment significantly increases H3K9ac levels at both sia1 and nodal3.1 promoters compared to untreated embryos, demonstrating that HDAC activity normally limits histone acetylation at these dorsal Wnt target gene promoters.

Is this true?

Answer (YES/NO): YES